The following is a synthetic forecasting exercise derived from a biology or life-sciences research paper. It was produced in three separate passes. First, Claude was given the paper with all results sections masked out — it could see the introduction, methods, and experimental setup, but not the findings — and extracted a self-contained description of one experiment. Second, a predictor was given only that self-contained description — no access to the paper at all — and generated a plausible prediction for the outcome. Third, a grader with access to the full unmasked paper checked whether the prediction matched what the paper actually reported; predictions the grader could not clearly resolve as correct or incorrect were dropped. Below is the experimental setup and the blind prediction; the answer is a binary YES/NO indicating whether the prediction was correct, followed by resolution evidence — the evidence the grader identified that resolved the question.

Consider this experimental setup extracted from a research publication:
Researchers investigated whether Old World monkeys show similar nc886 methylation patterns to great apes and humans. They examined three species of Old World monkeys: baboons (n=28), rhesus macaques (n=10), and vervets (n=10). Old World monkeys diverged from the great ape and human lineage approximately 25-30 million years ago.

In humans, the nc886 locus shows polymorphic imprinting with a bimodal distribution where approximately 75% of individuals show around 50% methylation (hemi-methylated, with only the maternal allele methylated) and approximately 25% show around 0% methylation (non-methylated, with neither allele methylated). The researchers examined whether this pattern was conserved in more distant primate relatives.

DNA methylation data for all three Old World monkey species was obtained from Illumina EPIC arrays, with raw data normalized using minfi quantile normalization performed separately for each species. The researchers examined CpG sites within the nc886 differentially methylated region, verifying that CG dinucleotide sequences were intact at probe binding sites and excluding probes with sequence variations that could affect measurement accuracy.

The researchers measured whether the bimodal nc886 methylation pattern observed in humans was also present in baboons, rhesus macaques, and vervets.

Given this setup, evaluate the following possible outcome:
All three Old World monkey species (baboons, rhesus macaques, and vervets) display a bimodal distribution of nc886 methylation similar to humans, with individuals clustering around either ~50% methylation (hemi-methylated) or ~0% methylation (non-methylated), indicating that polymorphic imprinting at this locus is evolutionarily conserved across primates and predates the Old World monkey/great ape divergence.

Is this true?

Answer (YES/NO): NO